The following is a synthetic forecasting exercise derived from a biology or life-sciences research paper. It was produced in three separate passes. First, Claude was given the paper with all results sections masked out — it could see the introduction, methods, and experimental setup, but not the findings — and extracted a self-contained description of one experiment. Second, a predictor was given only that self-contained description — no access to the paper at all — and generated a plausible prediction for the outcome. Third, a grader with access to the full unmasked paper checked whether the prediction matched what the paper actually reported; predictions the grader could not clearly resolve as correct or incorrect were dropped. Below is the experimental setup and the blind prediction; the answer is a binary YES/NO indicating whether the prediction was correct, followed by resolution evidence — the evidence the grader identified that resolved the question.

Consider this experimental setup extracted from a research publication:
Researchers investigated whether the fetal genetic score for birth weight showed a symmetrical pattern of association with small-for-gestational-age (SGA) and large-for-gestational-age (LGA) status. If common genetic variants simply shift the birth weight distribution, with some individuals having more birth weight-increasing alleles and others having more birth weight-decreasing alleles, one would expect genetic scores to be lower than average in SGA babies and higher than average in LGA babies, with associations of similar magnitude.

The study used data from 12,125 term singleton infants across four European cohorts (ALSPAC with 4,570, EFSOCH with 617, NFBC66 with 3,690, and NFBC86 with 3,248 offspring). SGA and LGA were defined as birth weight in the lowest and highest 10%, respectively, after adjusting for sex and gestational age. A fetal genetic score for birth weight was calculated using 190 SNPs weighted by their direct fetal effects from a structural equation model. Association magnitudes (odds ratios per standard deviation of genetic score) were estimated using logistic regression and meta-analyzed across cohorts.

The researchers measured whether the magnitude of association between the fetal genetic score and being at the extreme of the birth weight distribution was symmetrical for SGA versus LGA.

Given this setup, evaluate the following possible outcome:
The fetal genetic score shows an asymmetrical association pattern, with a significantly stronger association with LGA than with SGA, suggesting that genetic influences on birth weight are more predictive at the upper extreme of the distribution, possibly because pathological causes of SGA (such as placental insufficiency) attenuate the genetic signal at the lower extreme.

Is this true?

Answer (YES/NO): NO